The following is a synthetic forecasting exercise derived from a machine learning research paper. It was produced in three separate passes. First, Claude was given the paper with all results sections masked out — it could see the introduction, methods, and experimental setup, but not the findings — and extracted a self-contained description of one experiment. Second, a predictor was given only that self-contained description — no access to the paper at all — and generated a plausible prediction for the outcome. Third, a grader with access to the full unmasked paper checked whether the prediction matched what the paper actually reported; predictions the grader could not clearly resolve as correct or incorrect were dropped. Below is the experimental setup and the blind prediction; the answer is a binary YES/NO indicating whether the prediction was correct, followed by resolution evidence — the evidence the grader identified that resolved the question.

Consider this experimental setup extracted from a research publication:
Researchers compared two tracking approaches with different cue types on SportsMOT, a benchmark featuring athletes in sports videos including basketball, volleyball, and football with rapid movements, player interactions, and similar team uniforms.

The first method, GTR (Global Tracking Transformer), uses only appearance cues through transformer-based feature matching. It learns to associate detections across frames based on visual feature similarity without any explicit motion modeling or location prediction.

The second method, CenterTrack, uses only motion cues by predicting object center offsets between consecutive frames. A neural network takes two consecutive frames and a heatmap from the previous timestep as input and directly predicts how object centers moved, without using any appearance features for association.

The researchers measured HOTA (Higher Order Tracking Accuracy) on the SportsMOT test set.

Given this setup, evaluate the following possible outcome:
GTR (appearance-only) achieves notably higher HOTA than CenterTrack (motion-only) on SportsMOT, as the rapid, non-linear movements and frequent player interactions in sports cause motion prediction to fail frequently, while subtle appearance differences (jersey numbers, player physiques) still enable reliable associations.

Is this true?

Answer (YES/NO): NO